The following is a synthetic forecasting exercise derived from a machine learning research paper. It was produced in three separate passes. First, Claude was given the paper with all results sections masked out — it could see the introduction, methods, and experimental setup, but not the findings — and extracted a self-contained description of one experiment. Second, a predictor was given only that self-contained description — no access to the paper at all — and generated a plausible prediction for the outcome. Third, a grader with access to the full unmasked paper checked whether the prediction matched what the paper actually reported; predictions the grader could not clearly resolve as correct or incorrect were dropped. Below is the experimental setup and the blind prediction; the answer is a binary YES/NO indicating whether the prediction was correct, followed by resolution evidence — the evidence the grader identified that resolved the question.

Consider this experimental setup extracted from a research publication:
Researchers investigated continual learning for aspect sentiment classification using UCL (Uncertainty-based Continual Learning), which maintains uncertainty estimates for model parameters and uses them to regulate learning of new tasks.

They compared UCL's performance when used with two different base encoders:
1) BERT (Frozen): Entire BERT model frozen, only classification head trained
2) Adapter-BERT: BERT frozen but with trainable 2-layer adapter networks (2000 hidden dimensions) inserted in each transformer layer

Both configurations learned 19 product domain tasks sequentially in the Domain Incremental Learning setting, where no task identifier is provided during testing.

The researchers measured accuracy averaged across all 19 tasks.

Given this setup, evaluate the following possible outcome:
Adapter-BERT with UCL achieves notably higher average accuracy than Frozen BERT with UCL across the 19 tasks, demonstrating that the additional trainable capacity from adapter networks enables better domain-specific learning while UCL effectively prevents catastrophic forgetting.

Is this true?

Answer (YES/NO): NO